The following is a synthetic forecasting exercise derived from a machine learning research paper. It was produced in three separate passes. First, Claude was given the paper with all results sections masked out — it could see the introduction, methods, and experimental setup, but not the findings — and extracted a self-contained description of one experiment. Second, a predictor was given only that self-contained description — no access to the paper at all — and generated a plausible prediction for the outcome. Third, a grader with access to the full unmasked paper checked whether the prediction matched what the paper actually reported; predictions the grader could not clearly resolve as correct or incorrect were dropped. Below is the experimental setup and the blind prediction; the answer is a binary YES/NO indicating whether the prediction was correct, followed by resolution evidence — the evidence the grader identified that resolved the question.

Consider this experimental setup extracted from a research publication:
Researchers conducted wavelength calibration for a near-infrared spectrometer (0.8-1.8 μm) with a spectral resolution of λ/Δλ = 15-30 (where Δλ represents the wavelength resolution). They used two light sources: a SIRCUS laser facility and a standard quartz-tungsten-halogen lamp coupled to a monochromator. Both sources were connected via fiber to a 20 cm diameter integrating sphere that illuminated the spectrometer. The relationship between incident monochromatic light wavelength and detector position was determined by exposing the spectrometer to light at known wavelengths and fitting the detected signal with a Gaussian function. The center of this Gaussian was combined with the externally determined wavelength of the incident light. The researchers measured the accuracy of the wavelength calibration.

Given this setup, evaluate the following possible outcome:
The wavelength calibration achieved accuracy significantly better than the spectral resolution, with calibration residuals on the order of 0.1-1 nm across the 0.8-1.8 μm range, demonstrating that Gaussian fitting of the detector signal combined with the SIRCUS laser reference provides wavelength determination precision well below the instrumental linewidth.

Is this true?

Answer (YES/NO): YES